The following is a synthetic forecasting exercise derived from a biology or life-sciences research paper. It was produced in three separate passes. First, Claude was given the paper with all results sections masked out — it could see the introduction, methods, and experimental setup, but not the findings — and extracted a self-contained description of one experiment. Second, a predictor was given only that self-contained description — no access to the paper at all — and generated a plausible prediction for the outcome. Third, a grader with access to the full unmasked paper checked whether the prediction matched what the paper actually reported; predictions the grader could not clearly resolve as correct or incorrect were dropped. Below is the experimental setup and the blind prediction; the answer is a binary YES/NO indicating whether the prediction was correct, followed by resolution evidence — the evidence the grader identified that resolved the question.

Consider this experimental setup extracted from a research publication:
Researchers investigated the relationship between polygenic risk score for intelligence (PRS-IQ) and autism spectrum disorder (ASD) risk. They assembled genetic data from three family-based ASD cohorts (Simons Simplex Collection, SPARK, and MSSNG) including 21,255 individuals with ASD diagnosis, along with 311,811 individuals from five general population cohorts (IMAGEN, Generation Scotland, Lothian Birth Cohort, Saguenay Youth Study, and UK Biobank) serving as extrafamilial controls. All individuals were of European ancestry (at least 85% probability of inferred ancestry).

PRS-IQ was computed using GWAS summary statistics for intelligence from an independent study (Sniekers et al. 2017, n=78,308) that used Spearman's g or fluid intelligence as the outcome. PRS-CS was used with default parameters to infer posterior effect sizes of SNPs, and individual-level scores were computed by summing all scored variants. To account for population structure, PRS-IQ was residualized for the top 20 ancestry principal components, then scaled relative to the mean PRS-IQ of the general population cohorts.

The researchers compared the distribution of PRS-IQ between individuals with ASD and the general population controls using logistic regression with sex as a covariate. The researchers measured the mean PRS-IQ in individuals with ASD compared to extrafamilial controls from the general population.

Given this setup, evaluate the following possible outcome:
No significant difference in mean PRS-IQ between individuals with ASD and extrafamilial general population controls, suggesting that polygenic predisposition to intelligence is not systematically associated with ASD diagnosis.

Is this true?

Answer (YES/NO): NO